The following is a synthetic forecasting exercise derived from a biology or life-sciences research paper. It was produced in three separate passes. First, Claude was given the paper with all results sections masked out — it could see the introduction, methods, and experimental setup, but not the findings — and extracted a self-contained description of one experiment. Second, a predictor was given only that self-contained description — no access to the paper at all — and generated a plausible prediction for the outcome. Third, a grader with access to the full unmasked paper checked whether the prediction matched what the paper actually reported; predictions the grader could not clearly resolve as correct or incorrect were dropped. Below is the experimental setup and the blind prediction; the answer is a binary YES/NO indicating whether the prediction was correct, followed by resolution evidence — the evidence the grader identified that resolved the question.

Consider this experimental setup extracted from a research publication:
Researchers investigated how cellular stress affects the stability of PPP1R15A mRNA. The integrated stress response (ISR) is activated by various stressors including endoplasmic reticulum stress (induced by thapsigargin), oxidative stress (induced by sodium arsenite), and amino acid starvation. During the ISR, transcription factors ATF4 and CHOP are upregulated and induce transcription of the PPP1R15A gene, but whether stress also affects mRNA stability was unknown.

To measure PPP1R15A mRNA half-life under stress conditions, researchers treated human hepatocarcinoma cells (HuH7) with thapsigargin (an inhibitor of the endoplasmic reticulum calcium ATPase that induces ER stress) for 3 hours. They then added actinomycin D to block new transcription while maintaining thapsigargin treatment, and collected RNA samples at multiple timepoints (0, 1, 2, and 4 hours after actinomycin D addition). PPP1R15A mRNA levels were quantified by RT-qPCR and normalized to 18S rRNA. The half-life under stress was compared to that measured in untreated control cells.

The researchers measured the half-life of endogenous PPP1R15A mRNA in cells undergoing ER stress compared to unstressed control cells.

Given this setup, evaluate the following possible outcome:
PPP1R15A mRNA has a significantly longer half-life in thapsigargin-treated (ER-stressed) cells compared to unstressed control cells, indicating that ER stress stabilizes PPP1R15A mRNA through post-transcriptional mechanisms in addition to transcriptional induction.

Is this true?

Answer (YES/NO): YES